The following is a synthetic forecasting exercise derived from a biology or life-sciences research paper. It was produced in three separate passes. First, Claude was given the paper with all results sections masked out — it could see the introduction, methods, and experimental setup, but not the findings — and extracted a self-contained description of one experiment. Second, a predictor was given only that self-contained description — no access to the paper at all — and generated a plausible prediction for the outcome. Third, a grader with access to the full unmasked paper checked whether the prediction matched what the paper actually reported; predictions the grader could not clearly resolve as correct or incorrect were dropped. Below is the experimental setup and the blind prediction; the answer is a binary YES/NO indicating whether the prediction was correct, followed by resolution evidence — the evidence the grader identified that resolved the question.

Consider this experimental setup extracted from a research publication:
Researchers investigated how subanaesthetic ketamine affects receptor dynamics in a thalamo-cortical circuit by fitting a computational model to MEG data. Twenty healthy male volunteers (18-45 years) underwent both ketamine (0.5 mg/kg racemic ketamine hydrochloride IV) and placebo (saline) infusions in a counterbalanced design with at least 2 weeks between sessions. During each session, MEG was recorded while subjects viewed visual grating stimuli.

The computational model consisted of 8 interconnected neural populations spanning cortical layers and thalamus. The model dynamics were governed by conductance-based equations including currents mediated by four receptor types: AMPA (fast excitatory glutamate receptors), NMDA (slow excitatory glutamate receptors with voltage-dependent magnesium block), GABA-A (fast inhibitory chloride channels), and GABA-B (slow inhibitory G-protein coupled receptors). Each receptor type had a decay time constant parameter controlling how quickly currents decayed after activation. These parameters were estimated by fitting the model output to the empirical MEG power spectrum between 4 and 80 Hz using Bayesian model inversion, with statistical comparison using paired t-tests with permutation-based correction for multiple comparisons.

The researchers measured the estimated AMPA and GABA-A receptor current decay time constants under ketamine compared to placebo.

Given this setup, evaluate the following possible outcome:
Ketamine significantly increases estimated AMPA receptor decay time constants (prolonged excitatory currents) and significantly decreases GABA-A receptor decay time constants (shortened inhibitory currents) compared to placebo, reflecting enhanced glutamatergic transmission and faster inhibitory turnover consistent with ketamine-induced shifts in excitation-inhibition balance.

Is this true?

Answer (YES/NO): NO